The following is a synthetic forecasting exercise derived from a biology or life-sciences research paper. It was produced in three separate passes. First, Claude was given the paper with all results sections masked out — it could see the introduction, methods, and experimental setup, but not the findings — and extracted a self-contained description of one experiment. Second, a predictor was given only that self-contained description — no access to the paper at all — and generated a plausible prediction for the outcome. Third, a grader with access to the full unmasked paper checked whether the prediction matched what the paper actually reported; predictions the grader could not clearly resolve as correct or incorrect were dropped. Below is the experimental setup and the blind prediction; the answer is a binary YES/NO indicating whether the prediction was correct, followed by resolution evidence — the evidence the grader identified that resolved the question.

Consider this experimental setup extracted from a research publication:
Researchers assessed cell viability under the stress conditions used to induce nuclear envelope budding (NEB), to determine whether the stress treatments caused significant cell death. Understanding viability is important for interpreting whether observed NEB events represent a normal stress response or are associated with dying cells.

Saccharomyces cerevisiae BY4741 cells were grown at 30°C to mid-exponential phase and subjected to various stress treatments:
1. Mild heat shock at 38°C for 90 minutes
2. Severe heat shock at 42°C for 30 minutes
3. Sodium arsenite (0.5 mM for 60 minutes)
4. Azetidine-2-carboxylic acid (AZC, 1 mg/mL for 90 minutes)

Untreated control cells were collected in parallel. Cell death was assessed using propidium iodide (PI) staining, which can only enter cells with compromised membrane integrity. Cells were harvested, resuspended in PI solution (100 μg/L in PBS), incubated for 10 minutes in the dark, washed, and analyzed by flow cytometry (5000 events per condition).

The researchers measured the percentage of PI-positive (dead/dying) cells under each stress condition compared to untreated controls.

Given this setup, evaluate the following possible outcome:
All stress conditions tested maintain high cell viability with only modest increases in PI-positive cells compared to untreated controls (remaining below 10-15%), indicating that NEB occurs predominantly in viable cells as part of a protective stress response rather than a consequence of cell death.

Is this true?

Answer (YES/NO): YES